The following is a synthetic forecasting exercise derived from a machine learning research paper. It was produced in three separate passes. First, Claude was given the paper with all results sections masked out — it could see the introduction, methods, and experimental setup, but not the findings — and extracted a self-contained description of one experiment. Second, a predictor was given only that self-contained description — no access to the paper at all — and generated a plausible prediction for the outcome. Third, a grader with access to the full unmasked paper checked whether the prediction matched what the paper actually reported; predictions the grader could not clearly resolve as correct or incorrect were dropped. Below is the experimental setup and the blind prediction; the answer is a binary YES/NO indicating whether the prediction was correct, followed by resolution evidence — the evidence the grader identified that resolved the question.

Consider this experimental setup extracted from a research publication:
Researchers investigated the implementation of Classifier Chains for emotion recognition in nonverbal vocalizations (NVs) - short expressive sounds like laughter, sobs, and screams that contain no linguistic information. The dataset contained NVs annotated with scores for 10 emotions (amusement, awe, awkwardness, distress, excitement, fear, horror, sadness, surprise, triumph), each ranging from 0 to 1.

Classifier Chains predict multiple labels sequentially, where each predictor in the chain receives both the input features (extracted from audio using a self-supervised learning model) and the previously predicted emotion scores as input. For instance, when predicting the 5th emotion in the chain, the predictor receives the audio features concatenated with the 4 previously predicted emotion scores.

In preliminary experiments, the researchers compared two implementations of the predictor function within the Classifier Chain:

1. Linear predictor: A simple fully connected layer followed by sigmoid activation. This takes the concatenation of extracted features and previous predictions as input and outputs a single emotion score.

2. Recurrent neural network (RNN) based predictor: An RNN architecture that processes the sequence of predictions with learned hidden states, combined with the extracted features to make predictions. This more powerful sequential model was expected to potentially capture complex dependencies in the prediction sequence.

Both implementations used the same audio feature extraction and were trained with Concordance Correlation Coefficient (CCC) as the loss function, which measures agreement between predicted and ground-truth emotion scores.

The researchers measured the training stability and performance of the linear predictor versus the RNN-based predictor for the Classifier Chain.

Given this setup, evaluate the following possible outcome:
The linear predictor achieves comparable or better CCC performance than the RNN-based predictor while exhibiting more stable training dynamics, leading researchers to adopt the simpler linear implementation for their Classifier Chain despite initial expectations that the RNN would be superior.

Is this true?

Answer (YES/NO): NO